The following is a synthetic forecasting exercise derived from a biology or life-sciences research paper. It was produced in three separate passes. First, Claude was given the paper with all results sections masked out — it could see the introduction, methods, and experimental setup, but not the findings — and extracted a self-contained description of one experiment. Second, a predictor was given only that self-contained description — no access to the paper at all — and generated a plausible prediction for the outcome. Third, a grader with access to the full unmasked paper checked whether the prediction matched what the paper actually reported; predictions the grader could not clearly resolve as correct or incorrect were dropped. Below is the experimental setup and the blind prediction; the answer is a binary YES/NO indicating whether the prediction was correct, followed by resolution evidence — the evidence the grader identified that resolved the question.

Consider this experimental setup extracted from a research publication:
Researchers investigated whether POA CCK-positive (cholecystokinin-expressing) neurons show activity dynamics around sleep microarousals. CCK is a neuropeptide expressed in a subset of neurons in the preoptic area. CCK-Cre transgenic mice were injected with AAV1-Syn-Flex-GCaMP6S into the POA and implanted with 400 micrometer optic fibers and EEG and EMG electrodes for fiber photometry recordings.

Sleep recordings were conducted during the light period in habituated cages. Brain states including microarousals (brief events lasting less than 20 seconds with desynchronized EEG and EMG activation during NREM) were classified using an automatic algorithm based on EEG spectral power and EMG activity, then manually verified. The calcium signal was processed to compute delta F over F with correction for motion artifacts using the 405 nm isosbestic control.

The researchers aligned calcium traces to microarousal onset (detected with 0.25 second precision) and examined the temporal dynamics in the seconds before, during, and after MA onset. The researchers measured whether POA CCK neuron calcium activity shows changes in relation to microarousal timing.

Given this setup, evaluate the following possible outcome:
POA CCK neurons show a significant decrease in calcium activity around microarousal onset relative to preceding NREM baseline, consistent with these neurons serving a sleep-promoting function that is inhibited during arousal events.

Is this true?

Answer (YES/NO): NO